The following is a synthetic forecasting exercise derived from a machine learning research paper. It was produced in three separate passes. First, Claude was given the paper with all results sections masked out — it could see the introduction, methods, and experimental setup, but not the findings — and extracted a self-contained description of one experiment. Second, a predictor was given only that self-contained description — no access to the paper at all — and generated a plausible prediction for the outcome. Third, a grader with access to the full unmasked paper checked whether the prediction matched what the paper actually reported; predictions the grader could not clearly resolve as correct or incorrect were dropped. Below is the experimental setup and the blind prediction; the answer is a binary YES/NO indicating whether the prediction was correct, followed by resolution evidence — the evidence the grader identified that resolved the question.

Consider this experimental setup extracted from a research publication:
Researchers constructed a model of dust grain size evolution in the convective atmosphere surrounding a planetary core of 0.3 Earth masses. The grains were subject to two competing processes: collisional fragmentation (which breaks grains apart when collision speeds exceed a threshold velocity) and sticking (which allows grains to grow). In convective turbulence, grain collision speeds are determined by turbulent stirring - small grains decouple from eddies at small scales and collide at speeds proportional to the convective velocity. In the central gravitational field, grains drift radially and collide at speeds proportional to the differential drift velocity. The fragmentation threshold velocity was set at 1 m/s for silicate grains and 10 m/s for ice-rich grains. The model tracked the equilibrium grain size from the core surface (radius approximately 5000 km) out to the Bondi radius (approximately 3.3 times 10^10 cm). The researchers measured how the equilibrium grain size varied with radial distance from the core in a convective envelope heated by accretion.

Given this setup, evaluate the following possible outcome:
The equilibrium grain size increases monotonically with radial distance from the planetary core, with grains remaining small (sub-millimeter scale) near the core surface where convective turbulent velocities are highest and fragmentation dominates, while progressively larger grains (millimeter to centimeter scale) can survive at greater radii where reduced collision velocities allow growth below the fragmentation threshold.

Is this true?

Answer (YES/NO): NO